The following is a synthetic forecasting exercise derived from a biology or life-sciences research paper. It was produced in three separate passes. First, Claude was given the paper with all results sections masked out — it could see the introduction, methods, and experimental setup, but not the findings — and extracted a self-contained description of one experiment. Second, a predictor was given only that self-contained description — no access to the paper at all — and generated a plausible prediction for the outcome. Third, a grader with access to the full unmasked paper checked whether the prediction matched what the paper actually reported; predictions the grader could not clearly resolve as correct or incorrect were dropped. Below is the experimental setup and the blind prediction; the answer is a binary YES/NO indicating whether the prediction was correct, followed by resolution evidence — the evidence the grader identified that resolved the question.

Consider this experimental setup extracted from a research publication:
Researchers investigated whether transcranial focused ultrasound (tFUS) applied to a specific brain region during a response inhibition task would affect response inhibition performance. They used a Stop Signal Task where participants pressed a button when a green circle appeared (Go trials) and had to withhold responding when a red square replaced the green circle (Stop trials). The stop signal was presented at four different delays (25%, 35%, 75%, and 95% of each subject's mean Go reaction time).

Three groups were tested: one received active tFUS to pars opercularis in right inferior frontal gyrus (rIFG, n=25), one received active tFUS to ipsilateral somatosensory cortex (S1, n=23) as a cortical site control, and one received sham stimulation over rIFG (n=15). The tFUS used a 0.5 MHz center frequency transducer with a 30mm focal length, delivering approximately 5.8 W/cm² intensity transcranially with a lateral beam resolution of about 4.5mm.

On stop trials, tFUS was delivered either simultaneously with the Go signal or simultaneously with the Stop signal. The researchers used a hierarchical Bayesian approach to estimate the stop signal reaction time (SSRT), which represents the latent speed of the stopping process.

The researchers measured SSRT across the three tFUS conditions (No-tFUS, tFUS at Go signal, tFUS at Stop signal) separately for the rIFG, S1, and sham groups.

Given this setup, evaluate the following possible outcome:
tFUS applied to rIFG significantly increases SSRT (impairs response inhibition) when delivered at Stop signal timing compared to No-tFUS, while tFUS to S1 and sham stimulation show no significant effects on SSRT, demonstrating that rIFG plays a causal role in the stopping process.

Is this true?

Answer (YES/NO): NO